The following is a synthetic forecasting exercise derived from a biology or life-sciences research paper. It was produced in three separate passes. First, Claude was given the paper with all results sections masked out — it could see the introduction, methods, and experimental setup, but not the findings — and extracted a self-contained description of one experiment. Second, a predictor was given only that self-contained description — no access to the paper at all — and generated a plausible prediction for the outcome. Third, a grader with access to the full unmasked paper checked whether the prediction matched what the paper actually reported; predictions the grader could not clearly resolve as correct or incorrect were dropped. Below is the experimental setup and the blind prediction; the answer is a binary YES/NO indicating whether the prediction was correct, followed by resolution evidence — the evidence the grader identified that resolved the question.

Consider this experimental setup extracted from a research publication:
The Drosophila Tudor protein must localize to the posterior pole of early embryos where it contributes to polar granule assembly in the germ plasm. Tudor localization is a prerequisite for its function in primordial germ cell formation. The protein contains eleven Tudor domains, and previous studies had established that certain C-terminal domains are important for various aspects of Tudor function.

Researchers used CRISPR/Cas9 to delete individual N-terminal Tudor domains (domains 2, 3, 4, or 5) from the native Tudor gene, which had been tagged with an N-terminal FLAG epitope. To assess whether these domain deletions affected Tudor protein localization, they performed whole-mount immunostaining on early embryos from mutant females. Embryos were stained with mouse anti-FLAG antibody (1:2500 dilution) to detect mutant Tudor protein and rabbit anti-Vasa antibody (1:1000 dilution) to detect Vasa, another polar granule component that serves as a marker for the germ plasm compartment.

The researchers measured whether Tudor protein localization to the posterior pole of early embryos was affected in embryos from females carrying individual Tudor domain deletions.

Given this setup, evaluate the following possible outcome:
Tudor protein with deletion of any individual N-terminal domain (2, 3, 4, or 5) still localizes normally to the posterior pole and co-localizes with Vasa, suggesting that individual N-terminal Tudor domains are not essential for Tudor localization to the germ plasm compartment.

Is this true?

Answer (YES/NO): NO